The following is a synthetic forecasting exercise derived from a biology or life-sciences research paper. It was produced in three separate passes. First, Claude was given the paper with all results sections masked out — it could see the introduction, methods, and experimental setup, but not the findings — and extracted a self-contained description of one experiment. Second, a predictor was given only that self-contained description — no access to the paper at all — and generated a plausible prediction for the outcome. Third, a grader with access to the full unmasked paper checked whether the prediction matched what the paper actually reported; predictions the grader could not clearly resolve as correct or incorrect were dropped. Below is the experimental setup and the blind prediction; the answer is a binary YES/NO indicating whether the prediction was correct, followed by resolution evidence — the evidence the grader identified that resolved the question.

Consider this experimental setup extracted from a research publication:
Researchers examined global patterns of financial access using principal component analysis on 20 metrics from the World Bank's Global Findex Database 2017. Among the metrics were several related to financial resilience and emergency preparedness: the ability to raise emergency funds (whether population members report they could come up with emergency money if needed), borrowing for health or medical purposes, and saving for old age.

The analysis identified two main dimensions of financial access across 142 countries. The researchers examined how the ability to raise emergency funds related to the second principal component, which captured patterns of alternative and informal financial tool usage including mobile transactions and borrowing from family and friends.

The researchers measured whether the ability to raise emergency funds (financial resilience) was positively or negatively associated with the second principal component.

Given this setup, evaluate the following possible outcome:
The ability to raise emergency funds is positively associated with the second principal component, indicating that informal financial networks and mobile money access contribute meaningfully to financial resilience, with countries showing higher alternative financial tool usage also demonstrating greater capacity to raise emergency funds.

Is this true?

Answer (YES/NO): NO